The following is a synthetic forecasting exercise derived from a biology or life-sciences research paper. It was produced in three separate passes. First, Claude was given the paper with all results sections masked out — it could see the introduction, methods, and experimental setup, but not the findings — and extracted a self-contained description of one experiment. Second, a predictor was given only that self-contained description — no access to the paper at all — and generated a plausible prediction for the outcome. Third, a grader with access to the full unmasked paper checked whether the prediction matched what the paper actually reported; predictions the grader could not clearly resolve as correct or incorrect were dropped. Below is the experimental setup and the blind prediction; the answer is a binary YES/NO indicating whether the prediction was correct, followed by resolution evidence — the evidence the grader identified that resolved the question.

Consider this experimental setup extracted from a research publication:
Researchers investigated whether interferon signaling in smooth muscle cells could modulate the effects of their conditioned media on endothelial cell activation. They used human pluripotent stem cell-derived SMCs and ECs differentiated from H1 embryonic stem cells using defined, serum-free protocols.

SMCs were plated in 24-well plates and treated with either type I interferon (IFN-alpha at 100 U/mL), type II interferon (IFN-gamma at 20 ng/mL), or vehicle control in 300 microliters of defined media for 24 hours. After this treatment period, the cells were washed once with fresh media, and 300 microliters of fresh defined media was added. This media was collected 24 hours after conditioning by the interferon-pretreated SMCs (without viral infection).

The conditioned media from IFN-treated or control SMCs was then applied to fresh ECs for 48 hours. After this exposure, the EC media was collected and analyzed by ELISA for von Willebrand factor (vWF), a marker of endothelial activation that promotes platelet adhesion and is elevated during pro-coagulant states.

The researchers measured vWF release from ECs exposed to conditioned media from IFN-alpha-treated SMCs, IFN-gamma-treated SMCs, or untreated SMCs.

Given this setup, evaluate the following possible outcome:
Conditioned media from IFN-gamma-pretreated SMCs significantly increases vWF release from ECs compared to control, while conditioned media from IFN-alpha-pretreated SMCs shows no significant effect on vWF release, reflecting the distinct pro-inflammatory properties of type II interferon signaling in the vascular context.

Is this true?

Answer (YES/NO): NO